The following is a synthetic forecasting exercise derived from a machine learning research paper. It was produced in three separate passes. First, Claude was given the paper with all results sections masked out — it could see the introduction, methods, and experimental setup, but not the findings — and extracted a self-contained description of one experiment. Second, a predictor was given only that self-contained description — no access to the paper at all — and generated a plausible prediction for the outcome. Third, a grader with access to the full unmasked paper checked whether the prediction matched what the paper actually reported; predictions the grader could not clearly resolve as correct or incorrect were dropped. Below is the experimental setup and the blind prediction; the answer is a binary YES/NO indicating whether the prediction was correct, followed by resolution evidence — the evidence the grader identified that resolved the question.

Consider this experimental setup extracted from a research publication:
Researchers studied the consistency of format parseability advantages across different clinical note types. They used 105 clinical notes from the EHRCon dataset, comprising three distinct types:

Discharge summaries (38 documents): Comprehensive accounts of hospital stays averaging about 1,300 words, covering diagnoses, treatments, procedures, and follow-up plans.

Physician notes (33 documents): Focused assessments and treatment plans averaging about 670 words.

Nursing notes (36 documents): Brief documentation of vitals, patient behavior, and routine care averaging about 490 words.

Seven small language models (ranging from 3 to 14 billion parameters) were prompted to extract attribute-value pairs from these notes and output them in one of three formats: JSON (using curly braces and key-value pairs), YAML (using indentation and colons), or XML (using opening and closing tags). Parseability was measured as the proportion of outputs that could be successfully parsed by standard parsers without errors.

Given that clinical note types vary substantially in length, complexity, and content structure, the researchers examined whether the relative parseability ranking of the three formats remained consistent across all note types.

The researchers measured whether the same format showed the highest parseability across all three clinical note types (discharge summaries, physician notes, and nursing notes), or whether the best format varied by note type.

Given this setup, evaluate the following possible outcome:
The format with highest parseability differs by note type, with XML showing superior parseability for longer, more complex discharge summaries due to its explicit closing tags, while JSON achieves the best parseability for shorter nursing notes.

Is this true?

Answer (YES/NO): NO